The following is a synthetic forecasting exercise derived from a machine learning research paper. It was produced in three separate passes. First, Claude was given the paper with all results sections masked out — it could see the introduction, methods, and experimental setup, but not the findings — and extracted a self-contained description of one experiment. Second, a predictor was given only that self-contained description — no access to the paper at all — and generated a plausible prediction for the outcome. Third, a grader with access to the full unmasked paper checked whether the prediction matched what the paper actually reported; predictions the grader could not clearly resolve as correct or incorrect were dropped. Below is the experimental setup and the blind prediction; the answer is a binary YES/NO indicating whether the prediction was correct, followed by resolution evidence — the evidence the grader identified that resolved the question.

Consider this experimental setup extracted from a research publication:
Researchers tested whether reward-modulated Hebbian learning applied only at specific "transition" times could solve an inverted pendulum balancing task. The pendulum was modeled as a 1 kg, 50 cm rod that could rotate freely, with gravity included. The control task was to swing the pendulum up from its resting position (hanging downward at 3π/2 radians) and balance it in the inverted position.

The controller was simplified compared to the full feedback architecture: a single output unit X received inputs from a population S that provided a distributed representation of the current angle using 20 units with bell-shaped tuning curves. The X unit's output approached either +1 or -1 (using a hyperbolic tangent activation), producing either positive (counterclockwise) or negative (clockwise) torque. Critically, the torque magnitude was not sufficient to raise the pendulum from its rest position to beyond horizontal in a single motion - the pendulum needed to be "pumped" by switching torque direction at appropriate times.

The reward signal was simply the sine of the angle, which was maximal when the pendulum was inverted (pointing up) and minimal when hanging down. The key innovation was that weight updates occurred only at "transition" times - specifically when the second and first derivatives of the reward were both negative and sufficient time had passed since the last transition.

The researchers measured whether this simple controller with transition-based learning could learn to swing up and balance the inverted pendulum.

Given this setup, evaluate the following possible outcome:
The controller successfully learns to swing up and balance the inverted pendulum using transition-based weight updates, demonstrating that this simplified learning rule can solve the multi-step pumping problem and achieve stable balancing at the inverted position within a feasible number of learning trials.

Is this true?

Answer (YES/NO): YES